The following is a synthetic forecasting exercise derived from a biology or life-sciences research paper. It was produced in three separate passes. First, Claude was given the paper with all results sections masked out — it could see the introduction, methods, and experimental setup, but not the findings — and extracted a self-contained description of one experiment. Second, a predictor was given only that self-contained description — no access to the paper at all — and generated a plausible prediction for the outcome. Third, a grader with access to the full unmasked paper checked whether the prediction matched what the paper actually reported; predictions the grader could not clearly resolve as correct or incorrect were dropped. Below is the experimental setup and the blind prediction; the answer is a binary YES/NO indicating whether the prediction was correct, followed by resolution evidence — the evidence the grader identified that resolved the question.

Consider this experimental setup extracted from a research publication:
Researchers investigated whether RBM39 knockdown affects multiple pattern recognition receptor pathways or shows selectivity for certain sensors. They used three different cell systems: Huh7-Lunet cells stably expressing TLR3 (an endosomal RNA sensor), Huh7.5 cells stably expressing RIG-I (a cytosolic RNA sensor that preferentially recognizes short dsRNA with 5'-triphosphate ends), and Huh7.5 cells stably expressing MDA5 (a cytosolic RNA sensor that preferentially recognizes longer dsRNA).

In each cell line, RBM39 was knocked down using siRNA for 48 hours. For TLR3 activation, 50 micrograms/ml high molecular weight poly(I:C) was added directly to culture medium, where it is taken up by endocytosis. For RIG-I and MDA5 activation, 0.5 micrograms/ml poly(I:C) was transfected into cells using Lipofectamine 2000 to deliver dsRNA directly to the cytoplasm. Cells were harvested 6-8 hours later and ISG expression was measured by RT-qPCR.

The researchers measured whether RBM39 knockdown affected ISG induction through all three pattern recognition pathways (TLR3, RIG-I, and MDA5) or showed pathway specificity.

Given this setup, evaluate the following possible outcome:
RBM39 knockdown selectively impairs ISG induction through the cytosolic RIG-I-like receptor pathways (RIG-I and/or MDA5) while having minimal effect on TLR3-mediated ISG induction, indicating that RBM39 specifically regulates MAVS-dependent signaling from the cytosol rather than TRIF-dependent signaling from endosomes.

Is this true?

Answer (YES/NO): NO